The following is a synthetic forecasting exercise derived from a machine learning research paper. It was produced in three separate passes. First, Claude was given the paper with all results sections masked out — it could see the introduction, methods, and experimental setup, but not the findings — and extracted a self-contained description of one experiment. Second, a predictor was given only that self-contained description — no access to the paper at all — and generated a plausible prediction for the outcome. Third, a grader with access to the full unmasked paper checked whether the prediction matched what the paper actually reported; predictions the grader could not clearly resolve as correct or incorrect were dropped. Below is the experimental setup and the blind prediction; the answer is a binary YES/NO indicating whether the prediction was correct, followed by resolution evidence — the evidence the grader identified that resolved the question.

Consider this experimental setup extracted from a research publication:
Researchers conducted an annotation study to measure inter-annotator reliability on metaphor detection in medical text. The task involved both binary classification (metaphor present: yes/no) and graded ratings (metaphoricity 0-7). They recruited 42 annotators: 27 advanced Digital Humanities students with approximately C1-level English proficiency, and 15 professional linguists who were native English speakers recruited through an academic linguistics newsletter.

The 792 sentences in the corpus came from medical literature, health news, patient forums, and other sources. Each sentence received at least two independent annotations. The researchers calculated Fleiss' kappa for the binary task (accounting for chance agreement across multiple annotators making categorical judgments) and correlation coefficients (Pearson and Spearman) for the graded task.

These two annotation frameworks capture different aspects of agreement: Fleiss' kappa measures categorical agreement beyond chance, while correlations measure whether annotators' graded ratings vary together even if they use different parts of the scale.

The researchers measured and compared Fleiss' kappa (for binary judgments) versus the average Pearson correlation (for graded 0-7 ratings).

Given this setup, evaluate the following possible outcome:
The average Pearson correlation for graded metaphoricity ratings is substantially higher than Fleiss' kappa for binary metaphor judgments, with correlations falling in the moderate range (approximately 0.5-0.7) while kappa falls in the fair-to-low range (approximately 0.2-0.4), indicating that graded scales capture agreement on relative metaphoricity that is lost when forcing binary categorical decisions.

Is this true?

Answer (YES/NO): NO